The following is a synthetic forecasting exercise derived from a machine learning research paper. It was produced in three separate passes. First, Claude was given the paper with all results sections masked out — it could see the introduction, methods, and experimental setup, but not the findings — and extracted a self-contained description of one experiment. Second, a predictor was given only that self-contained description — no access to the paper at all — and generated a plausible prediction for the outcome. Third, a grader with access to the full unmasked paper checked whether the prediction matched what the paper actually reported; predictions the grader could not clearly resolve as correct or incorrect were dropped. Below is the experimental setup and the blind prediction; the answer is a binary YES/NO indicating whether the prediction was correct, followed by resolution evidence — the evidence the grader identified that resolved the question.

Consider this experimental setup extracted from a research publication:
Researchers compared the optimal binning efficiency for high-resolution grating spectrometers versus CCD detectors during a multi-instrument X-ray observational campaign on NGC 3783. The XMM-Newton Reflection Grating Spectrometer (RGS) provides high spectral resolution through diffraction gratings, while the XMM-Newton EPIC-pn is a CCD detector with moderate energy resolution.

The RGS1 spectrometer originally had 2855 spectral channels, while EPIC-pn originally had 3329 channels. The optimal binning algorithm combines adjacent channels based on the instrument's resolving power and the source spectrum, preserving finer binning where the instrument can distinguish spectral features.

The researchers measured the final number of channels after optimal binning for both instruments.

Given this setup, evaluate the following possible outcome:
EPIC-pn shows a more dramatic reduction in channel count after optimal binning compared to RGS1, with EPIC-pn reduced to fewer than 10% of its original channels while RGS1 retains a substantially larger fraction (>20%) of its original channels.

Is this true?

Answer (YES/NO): YES